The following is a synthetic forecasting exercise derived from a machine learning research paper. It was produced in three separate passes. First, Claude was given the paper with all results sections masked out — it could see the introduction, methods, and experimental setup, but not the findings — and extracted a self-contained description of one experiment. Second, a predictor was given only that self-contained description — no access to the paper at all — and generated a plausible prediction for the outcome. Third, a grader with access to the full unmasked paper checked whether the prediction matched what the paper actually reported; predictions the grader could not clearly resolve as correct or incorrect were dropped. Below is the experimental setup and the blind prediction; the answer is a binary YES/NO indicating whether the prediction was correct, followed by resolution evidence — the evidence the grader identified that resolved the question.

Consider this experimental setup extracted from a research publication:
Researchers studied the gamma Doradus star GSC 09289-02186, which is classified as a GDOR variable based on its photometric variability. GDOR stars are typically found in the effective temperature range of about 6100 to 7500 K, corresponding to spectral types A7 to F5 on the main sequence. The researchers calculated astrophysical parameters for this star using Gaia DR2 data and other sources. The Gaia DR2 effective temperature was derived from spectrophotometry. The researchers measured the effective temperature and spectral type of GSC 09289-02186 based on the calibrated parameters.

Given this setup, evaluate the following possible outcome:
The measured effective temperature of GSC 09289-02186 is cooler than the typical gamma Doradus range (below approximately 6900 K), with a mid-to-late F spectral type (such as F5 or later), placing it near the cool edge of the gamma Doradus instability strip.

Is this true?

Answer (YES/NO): NO